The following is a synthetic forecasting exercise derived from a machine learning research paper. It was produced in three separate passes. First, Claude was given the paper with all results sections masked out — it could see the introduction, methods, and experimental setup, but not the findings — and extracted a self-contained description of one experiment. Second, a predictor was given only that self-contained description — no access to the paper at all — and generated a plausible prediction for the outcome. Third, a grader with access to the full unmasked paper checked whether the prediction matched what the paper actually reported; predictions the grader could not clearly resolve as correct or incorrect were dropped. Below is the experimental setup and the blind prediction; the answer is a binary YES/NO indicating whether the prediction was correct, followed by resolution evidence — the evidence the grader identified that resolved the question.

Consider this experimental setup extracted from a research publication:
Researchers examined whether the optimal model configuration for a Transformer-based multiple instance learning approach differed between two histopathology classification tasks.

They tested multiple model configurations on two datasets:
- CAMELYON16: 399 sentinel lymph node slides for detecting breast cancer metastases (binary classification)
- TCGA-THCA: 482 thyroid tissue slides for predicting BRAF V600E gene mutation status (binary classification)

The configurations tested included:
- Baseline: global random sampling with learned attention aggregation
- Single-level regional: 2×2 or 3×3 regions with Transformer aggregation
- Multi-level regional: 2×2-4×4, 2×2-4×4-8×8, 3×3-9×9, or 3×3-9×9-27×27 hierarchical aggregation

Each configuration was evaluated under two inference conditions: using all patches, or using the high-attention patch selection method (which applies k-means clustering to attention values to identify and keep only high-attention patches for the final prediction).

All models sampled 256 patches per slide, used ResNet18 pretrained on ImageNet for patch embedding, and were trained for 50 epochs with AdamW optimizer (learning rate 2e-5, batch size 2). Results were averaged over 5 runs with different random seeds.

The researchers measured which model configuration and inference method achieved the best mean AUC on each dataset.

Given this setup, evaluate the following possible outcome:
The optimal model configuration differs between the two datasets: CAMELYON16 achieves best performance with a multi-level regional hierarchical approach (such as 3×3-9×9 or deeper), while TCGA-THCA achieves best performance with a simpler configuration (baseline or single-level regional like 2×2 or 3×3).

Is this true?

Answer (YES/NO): NO